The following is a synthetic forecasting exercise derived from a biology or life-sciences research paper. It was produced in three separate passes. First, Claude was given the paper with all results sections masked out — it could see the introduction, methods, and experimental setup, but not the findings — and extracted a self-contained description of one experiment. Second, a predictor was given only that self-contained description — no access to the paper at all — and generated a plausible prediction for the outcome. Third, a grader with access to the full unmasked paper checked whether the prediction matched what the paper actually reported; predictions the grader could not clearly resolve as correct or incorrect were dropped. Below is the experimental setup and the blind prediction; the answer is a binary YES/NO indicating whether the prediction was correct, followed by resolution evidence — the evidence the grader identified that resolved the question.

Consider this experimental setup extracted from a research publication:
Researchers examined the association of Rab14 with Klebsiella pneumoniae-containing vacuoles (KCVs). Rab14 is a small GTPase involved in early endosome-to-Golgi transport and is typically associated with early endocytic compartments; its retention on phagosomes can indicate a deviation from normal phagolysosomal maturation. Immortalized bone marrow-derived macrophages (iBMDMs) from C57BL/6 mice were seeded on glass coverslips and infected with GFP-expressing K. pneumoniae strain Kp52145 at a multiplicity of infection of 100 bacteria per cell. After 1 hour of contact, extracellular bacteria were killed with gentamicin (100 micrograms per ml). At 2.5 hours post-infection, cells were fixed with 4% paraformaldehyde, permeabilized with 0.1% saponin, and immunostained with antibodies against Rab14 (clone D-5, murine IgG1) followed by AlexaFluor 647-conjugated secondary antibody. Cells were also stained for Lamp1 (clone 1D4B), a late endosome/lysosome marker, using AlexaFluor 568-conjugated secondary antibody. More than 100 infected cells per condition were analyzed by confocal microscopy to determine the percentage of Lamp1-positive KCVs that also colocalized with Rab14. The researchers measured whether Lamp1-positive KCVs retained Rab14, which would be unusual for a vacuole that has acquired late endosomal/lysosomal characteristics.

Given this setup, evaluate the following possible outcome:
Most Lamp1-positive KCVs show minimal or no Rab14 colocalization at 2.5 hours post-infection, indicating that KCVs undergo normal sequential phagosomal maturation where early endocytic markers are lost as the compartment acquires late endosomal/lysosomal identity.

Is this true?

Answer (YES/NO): NO